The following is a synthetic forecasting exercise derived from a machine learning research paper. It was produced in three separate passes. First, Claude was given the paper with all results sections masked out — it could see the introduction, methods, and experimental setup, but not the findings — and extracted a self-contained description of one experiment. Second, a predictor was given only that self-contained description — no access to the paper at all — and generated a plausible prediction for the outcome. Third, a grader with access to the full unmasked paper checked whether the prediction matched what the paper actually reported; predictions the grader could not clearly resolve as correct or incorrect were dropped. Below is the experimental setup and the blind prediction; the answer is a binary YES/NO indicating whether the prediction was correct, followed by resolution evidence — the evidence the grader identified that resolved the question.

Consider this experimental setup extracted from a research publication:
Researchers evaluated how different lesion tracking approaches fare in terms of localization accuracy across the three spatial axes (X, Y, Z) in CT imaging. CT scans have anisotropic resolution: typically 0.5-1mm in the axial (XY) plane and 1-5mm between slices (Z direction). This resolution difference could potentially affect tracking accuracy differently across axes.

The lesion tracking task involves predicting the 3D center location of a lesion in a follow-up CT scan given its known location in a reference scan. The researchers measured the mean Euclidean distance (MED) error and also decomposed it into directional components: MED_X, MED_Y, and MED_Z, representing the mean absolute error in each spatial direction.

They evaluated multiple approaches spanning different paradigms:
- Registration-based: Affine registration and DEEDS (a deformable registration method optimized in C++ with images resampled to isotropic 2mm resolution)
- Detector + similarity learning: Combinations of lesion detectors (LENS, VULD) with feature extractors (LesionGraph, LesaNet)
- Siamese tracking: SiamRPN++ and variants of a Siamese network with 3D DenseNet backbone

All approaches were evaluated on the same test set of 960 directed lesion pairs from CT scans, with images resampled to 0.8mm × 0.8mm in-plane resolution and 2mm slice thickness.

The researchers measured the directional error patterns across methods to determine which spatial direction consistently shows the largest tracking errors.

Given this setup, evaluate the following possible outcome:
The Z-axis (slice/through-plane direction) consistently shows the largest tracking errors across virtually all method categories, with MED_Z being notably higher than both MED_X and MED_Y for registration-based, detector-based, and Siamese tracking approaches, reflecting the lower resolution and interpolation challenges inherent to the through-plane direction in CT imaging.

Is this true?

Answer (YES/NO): YES